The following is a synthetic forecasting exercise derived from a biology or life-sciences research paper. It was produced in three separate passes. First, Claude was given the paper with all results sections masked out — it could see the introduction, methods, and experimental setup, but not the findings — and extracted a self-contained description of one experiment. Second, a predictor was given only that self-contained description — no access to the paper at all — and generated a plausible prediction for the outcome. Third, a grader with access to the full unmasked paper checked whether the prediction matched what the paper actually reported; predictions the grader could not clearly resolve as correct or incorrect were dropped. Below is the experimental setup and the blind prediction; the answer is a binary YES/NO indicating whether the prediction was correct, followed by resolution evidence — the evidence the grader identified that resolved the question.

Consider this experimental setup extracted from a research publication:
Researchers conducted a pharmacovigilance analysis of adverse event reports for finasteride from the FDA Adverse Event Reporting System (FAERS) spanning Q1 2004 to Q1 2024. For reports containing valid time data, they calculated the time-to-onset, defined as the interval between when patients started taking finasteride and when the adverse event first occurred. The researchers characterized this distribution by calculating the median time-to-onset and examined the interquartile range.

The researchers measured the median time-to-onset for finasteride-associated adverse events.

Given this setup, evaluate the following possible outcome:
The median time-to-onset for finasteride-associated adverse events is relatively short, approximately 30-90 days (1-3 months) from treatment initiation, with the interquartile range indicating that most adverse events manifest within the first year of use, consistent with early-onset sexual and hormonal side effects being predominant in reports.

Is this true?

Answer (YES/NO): NO